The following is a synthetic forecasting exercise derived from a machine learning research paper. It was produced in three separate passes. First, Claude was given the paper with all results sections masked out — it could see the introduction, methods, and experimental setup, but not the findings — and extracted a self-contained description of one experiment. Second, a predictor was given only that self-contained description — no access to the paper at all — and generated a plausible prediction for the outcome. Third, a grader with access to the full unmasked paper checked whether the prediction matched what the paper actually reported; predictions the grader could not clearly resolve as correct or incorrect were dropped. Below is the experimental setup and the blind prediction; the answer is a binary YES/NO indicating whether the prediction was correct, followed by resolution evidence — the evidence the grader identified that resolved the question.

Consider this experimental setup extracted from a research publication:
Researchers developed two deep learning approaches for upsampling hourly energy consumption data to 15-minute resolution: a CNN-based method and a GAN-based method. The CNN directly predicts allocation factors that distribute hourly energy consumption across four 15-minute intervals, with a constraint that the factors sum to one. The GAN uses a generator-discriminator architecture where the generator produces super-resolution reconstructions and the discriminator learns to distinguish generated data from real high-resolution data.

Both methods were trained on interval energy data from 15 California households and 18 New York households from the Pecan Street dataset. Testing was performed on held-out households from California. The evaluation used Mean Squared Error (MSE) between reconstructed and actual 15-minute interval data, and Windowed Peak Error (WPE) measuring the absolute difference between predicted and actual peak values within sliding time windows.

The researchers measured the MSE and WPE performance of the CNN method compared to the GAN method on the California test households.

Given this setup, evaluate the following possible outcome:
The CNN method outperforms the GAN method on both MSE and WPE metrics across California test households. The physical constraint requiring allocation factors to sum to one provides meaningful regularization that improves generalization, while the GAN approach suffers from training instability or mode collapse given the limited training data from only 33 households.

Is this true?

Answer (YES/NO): YES